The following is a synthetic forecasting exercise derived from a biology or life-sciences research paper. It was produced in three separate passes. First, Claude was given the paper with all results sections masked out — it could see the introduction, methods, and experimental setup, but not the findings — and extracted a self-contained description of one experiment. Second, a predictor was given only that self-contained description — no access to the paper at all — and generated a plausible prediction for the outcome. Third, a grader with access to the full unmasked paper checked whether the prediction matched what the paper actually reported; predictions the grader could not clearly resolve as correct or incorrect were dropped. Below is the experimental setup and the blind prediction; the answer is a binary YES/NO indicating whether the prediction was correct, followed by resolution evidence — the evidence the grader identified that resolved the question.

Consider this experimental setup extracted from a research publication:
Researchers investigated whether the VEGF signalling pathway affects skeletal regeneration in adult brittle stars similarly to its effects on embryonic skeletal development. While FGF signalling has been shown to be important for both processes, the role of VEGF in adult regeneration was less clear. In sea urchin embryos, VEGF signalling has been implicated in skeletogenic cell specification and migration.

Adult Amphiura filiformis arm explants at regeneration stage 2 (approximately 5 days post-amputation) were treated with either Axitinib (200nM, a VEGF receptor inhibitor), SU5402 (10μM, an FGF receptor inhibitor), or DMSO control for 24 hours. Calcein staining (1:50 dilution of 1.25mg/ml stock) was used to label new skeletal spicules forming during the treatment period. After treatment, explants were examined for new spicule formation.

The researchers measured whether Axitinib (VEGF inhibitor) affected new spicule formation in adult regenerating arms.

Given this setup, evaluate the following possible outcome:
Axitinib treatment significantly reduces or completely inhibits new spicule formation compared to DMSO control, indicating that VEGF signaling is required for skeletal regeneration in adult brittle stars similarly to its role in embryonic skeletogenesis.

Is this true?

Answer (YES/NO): NO